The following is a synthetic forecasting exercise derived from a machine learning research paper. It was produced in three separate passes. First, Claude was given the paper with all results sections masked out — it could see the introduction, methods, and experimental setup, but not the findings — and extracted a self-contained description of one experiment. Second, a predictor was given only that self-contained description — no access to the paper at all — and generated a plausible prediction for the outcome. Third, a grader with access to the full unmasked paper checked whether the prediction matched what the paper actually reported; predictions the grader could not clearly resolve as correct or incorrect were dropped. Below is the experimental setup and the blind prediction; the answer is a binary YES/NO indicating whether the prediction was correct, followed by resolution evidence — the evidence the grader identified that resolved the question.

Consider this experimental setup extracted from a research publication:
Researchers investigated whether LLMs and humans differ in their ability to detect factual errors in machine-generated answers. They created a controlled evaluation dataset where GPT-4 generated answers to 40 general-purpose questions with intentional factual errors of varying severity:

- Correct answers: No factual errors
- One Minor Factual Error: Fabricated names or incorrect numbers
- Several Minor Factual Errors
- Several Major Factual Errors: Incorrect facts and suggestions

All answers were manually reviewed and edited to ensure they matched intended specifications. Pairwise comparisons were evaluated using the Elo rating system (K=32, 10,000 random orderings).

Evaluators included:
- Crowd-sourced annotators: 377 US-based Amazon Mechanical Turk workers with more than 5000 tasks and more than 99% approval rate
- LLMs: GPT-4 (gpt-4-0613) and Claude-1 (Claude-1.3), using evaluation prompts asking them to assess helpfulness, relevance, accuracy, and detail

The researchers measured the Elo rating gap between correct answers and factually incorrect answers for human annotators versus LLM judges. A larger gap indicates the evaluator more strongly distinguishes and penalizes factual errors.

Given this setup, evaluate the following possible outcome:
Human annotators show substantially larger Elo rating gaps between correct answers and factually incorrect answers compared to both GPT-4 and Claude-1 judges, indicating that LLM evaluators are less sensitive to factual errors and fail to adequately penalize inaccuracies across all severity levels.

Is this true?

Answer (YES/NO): NO